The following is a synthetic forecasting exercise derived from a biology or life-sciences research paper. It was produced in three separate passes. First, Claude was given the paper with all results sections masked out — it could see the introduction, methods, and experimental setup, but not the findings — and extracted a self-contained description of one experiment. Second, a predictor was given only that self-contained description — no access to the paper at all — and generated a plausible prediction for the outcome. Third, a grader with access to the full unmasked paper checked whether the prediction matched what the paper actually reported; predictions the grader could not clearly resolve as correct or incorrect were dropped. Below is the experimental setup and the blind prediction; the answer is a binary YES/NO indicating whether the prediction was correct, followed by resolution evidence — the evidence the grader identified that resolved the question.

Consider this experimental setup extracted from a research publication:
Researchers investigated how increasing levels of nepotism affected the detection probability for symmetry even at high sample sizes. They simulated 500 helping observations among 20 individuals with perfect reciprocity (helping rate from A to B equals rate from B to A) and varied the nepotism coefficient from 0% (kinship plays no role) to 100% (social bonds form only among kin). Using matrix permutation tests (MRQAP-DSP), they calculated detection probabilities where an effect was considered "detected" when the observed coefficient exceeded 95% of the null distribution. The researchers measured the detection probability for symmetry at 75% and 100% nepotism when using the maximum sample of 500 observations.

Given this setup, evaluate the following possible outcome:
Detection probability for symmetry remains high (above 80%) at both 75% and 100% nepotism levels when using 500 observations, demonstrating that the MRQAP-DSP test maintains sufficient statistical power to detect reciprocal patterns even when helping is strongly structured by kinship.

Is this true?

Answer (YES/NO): NO